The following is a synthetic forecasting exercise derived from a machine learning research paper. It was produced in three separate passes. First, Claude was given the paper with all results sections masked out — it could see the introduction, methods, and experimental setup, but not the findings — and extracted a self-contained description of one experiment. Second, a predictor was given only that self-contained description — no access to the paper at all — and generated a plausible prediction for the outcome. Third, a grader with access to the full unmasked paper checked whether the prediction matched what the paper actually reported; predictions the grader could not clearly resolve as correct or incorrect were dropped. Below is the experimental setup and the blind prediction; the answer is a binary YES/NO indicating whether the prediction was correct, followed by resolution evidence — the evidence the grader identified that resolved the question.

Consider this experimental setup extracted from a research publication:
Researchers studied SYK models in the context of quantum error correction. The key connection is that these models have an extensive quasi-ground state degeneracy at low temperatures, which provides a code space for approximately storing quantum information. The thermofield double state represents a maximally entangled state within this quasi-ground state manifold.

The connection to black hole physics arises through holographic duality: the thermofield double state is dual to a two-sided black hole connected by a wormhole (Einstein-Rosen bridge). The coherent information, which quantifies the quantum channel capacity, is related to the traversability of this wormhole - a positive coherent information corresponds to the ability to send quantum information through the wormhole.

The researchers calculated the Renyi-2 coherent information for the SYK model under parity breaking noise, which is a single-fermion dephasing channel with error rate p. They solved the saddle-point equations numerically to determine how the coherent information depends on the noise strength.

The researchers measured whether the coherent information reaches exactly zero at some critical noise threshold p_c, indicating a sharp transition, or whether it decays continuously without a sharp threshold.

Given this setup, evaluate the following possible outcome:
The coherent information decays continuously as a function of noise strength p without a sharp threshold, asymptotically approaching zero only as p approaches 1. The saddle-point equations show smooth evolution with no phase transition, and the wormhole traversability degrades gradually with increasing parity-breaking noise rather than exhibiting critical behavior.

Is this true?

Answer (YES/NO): YES